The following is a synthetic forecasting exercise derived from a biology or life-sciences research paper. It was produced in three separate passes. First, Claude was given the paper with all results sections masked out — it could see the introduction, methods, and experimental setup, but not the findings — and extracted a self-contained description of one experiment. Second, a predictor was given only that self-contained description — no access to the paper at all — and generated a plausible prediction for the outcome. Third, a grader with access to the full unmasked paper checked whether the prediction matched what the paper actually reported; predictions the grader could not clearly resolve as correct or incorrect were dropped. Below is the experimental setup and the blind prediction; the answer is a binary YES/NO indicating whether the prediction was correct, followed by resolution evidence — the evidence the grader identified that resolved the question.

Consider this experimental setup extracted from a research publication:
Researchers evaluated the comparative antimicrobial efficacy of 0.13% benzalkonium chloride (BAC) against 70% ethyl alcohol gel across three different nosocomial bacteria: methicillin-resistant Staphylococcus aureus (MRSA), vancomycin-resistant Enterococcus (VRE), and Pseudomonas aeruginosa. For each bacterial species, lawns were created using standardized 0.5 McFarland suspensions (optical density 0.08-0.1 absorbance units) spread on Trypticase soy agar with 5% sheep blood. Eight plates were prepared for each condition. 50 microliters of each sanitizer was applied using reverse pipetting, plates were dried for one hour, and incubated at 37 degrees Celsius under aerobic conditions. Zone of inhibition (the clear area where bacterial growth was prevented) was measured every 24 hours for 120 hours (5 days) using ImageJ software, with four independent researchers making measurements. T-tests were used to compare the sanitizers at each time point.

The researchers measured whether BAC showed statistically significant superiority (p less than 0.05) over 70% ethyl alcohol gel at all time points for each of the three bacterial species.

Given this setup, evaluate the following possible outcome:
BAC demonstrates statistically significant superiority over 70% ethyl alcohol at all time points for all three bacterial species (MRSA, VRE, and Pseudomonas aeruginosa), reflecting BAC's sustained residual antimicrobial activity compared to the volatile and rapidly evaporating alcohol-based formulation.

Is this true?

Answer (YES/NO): NO